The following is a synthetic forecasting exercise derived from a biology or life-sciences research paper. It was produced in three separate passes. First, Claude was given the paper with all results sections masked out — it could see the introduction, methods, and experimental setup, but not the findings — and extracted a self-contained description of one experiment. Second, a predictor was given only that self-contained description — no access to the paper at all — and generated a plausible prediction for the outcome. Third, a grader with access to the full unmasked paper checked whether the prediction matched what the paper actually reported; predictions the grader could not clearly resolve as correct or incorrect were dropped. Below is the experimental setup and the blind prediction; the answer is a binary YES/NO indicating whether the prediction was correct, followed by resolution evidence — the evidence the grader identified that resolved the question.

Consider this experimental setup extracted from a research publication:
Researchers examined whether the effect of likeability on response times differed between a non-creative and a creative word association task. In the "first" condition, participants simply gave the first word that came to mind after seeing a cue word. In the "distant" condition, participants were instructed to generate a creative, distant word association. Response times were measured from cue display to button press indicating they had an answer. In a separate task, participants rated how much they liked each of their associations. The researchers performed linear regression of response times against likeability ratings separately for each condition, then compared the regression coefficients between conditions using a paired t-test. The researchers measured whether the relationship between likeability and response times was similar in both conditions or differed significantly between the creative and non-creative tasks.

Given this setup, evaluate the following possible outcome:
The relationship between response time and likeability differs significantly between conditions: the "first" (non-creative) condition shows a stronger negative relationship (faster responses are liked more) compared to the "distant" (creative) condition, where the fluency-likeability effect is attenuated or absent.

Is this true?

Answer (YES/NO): NO